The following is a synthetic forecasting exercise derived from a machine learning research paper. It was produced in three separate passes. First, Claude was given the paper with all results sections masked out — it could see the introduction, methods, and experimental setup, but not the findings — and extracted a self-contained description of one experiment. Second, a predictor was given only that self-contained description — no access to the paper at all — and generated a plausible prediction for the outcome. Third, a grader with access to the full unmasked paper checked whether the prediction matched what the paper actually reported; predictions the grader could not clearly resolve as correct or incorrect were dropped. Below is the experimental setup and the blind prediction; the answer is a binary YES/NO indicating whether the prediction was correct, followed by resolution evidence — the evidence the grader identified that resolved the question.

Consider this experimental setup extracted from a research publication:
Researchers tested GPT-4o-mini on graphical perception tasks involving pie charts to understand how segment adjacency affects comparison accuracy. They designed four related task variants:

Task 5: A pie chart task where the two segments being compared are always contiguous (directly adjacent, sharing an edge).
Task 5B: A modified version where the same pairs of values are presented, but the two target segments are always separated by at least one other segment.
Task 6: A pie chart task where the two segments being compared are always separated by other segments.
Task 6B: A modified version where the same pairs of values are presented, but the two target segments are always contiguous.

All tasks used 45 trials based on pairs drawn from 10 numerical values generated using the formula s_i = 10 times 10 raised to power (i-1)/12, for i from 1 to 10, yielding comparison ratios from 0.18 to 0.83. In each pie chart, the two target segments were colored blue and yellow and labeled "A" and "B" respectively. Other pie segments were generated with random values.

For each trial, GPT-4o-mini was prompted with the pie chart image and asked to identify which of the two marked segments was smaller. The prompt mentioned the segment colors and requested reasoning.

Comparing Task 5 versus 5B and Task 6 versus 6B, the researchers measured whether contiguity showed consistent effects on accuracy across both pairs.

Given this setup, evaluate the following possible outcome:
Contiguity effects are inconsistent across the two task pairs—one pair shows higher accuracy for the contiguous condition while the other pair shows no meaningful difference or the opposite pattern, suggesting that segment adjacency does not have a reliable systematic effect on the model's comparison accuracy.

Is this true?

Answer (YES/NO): NO